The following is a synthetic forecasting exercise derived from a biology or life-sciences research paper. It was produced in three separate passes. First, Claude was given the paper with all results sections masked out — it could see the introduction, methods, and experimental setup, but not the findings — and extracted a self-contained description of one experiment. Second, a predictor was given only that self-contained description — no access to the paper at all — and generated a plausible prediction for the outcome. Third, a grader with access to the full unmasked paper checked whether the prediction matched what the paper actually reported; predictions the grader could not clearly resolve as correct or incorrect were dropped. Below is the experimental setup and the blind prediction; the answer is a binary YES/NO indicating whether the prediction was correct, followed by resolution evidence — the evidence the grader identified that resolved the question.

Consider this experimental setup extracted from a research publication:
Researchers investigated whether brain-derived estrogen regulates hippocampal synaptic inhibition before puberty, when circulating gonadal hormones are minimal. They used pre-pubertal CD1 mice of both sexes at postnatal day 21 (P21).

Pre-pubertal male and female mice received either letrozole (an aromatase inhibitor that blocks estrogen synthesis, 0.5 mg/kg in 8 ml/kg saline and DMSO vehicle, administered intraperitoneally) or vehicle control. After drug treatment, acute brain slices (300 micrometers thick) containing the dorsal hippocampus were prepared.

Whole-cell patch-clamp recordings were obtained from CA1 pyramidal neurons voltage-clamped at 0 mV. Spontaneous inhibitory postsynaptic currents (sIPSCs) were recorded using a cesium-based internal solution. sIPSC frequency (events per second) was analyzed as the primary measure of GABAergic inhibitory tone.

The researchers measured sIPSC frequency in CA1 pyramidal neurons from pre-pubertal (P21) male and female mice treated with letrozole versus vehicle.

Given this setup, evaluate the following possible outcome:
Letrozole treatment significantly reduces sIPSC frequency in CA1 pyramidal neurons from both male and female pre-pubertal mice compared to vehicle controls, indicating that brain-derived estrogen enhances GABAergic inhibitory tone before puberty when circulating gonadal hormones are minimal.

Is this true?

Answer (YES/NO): NO